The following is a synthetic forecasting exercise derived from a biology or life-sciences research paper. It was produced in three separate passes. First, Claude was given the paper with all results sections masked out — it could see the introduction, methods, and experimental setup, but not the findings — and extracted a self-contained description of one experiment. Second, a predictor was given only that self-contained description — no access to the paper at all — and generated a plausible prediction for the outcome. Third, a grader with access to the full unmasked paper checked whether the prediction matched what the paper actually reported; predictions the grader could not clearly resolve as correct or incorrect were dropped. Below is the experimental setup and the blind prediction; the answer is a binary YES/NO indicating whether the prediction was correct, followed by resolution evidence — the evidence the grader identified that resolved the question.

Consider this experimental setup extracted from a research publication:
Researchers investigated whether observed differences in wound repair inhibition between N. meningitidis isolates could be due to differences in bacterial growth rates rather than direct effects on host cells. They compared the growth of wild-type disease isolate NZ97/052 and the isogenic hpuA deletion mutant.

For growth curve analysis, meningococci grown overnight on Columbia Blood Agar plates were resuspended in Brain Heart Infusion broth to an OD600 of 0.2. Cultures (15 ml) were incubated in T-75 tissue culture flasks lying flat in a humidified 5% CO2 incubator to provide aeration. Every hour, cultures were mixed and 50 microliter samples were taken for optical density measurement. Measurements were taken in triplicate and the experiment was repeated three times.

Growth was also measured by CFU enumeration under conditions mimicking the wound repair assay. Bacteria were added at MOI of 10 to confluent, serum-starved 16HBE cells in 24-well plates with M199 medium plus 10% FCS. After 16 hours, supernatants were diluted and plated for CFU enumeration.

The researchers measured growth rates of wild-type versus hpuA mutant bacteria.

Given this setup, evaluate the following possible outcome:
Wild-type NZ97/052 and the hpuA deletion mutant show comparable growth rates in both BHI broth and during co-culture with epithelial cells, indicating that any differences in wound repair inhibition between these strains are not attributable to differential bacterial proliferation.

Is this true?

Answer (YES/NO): YES